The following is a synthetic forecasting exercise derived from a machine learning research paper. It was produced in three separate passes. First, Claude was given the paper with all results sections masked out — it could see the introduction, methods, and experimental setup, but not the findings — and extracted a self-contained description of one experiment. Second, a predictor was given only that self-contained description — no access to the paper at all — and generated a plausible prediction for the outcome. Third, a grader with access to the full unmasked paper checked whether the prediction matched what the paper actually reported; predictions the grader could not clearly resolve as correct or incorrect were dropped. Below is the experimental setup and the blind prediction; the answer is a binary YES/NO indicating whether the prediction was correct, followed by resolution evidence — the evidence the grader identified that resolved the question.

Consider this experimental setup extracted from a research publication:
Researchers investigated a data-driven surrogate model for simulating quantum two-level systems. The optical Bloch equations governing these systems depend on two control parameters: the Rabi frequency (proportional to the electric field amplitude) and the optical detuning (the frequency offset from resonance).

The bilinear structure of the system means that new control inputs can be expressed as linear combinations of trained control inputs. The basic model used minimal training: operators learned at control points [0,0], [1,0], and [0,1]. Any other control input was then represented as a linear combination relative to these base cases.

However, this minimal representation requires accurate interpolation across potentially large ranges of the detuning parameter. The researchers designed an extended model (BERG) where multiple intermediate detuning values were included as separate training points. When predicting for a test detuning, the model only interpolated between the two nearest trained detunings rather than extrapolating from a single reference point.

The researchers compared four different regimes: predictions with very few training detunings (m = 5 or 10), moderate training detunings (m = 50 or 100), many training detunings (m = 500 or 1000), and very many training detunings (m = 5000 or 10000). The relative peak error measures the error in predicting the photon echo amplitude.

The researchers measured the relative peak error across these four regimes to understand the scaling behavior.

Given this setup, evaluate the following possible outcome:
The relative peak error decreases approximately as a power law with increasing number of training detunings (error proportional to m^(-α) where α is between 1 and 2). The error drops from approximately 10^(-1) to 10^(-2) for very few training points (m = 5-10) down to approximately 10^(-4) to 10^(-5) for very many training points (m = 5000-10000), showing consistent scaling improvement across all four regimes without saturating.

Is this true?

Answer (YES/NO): NO